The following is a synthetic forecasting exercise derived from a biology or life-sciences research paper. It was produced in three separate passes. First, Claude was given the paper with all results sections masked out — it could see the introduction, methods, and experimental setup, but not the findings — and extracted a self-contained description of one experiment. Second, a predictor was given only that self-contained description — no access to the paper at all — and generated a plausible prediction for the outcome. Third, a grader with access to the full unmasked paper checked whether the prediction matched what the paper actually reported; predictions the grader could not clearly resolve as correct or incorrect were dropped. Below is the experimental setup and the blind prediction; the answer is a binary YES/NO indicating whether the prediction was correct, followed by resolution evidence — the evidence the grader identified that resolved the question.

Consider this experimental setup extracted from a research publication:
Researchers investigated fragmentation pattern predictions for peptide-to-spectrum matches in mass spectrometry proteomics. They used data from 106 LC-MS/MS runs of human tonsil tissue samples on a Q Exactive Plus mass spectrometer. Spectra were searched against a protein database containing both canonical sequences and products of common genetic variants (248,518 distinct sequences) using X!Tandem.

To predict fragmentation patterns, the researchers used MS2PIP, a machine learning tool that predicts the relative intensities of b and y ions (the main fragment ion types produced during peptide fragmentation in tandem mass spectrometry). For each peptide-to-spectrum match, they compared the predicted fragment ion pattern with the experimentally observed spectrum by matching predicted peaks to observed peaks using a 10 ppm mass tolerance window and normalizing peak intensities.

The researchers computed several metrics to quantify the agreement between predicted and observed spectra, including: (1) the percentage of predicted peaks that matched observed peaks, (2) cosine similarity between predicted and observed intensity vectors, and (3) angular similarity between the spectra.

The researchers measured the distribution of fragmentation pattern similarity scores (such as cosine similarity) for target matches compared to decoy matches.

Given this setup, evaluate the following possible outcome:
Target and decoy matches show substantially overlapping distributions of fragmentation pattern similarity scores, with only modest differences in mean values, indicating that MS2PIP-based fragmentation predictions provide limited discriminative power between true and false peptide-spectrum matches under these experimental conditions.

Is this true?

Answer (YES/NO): NO